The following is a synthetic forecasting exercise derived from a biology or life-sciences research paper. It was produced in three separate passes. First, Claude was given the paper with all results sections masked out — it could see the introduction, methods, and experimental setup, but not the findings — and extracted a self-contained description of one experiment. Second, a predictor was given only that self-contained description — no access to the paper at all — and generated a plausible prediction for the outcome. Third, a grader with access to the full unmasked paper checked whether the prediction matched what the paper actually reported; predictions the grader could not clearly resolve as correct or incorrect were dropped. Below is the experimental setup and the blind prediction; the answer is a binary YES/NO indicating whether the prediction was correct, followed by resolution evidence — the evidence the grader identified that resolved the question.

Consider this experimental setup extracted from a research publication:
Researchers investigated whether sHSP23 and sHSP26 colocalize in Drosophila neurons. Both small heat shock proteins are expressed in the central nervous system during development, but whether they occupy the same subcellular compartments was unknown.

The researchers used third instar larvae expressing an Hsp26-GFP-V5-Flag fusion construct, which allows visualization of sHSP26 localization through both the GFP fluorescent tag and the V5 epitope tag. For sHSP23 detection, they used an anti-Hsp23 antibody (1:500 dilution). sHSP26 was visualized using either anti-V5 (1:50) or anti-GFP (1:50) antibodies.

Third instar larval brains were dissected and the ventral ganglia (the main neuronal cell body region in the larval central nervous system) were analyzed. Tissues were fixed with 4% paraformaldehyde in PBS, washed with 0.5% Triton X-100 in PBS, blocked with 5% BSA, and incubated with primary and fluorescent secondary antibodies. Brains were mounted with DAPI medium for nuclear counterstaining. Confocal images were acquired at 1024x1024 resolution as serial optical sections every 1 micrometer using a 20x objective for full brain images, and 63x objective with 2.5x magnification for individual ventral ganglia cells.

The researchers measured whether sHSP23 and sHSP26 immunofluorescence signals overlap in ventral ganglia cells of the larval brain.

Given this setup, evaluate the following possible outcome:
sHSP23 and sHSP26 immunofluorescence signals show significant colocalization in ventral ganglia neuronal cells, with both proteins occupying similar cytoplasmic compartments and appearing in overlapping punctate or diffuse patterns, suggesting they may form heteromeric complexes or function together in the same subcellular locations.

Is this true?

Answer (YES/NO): YES